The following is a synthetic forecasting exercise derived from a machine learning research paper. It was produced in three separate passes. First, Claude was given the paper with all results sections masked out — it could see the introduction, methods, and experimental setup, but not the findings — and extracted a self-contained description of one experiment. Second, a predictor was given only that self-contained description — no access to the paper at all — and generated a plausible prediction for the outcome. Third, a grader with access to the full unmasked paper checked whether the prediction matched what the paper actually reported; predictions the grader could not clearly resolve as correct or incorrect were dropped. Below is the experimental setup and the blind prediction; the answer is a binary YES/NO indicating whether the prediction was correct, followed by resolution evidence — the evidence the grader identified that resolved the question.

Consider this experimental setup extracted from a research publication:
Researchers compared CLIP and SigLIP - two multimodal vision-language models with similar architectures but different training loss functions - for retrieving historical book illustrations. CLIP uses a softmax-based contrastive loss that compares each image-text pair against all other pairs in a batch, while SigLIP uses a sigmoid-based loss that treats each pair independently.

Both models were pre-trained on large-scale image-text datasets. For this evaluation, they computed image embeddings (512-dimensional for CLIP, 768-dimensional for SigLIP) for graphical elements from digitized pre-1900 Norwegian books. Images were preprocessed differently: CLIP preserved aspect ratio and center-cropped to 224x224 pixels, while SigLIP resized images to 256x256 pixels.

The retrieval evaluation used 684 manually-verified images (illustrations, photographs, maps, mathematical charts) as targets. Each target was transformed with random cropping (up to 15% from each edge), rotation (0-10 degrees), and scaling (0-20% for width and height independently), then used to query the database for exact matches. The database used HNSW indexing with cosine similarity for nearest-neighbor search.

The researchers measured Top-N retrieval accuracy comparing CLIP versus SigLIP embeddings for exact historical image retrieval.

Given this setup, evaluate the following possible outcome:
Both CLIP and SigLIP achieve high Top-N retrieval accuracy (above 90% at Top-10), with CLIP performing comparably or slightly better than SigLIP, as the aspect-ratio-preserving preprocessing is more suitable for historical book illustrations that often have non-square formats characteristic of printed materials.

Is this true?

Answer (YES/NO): NO